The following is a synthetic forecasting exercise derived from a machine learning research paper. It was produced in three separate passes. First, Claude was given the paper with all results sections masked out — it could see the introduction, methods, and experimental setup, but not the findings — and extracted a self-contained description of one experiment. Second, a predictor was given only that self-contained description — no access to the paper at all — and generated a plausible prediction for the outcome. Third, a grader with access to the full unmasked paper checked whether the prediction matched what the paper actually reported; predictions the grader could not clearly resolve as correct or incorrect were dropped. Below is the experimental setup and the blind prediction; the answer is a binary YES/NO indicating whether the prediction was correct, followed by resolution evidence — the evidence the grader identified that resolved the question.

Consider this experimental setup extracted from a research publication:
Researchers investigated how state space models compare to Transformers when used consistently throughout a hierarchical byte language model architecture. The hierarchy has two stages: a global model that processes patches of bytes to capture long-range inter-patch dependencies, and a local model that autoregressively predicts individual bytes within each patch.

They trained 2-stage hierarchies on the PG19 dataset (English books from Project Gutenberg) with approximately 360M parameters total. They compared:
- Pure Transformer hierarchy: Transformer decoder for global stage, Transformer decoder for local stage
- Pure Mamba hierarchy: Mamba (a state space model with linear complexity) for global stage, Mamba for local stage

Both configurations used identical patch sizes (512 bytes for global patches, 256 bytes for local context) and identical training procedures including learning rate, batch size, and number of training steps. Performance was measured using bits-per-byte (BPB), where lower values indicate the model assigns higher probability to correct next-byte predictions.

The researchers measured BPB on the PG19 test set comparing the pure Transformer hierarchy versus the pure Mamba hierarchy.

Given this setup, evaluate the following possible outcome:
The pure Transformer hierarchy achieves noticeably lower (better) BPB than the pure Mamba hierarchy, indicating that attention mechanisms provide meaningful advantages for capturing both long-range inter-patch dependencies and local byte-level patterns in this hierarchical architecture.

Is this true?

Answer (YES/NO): NO